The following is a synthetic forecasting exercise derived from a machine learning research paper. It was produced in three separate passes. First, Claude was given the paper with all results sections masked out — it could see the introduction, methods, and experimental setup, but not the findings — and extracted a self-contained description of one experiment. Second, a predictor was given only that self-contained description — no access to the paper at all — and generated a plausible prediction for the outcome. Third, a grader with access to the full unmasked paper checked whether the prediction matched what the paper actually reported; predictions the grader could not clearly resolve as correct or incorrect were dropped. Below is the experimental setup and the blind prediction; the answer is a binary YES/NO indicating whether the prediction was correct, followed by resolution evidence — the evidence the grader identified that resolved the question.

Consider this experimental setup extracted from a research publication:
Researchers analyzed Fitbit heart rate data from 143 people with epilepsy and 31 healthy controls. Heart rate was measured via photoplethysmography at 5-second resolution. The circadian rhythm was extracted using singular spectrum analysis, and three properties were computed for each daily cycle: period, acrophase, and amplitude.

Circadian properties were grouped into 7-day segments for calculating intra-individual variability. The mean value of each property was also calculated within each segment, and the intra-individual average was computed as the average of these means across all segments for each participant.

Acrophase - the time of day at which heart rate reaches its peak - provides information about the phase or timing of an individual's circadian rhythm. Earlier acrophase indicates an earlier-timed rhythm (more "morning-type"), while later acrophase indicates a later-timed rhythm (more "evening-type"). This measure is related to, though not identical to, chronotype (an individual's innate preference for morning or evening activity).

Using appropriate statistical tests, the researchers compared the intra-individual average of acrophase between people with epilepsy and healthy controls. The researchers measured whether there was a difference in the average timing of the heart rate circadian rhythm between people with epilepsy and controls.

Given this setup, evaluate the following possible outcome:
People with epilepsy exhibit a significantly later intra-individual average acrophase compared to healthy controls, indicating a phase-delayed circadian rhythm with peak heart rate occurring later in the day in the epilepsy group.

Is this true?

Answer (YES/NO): NO